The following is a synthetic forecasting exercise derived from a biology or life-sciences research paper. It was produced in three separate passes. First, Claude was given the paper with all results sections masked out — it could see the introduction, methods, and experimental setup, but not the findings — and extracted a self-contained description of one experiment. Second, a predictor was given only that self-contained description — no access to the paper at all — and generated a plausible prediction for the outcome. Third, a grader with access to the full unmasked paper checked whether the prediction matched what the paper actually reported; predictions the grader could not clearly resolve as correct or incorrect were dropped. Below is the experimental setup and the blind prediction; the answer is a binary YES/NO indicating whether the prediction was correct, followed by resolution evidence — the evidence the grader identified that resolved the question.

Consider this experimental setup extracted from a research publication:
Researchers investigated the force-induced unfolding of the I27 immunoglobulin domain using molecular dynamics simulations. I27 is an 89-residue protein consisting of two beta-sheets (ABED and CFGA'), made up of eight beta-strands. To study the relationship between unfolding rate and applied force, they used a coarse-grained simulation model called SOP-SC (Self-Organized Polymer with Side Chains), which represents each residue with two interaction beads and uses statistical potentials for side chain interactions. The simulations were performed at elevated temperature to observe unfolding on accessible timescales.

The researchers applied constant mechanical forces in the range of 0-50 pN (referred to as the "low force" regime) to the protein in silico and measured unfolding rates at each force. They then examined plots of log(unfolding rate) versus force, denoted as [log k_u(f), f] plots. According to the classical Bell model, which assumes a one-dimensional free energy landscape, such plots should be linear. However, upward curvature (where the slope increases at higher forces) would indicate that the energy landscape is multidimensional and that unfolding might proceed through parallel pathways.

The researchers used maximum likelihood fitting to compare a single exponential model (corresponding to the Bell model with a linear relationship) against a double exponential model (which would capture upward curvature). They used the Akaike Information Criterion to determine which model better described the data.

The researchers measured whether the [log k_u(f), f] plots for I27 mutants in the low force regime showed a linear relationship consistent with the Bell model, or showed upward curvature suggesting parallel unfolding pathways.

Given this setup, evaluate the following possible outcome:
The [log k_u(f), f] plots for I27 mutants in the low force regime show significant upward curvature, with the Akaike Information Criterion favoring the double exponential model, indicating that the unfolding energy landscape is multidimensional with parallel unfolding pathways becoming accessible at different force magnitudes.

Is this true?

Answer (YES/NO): YES